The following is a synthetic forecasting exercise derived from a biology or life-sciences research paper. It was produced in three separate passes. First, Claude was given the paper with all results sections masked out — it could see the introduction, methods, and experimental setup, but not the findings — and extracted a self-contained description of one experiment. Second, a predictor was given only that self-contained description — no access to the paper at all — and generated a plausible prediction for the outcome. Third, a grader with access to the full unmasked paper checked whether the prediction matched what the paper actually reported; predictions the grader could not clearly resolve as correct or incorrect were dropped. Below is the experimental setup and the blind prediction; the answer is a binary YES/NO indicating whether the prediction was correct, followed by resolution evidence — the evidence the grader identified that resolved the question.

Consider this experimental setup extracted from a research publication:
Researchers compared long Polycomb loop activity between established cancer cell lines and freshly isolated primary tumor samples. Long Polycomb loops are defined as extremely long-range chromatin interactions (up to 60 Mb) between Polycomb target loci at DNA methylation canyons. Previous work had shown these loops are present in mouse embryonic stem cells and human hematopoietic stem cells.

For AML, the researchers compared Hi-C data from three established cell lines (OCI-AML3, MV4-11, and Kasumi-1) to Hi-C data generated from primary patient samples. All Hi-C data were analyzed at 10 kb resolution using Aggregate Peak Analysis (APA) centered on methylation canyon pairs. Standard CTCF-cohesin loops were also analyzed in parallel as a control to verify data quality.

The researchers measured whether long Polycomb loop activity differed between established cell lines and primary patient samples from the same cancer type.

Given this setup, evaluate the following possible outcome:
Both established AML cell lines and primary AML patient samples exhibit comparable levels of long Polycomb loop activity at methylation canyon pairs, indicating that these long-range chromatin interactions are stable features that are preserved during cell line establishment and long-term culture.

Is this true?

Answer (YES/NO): NO